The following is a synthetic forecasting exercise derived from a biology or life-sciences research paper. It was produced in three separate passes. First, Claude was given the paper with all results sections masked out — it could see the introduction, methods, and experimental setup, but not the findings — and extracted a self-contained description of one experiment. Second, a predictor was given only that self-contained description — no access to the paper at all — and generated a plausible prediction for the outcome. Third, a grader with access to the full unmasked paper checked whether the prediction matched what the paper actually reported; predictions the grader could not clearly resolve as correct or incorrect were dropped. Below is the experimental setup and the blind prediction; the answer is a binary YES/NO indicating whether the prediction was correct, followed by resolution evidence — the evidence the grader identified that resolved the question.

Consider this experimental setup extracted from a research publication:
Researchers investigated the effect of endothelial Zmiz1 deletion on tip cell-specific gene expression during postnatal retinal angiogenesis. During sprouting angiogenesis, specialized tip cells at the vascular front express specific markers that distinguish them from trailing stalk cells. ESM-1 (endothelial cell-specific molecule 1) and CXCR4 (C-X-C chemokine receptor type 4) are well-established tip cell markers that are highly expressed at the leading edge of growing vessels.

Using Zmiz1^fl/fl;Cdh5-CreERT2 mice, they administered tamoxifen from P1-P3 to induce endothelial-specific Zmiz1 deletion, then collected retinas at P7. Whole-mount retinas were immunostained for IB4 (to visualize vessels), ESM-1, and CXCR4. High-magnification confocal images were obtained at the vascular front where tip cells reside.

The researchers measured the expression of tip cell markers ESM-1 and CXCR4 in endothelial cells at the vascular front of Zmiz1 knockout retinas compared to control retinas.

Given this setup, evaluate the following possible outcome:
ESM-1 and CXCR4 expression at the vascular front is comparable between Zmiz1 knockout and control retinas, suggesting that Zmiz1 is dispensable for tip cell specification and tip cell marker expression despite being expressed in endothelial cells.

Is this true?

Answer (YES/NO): NO